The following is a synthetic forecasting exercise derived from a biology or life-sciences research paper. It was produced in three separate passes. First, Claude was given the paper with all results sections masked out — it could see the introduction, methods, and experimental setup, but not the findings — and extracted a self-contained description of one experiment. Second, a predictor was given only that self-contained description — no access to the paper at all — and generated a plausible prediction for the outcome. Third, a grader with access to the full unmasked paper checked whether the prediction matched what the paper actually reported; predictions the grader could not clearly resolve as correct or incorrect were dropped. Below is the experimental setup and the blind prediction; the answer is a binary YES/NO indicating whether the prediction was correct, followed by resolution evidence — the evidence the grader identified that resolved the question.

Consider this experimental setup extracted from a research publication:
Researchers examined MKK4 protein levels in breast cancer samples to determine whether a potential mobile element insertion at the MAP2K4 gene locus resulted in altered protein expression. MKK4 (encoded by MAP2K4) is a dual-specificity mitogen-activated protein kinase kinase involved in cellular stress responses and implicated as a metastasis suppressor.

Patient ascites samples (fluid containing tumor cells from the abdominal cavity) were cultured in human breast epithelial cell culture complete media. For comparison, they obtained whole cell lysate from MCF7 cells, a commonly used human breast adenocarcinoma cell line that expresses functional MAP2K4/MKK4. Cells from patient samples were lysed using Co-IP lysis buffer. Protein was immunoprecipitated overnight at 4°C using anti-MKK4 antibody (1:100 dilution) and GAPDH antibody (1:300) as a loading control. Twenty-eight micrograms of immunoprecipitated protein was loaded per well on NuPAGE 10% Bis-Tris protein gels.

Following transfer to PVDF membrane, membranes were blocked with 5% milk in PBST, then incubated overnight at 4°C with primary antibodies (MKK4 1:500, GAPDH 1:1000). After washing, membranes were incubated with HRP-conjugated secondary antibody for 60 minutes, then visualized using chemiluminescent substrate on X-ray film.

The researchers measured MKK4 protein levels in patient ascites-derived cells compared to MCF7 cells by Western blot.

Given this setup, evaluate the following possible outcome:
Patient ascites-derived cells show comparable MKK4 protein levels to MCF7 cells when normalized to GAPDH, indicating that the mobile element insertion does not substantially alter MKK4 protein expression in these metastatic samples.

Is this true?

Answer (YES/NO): NO